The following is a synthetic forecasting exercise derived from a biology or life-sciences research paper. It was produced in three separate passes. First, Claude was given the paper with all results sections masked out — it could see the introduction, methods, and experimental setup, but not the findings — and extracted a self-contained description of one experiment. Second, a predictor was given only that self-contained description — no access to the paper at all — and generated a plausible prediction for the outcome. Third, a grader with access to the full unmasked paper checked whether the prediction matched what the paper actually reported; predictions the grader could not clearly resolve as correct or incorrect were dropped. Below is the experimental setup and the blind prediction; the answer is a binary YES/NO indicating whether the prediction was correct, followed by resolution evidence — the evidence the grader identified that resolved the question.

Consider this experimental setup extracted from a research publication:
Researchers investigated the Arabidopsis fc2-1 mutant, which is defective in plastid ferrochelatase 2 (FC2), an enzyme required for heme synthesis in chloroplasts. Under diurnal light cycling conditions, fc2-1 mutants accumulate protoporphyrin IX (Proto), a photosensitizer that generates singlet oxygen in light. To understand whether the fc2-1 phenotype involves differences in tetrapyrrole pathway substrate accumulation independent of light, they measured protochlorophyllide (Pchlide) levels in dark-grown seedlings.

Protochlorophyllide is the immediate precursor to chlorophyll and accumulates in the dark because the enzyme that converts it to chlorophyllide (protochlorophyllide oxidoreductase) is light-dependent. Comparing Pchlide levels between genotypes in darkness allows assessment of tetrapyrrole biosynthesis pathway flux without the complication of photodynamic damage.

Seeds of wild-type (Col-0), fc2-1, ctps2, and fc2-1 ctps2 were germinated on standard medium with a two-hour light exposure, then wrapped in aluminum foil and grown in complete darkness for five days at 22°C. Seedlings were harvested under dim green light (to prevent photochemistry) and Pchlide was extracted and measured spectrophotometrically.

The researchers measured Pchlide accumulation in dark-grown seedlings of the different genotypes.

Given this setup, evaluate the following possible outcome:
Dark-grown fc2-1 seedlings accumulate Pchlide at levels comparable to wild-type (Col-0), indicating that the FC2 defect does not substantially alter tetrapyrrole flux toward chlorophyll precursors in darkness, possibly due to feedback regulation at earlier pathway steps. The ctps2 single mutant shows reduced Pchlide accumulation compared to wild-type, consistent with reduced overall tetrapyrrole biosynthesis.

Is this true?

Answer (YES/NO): NO